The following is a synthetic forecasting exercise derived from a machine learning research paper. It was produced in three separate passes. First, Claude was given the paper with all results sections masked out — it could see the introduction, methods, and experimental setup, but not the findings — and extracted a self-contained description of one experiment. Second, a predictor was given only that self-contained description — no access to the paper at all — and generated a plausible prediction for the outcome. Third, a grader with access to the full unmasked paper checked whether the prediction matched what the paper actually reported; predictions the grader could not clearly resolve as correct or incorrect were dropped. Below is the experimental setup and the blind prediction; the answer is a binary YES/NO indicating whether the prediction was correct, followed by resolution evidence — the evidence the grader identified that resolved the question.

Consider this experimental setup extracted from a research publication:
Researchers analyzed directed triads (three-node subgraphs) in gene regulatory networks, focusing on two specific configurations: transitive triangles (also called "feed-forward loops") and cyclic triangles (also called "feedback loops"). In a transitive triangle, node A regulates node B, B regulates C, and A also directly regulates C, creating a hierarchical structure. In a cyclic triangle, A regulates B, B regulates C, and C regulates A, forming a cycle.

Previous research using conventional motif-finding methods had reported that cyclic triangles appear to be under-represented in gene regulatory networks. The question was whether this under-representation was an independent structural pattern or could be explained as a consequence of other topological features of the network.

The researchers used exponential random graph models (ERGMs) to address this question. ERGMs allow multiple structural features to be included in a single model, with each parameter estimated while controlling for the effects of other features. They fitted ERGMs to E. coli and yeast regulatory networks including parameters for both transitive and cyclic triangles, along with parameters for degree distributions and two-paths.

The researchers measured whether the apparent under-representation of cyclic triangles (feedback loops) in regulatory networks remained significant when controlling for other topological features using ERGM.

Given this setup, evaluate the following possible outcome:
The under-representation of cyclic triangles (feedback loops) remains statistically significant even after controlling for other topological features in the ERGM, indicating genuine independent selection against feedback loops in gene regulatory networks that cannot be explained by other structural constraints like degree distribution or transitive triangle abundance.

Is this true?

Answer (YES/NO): NO